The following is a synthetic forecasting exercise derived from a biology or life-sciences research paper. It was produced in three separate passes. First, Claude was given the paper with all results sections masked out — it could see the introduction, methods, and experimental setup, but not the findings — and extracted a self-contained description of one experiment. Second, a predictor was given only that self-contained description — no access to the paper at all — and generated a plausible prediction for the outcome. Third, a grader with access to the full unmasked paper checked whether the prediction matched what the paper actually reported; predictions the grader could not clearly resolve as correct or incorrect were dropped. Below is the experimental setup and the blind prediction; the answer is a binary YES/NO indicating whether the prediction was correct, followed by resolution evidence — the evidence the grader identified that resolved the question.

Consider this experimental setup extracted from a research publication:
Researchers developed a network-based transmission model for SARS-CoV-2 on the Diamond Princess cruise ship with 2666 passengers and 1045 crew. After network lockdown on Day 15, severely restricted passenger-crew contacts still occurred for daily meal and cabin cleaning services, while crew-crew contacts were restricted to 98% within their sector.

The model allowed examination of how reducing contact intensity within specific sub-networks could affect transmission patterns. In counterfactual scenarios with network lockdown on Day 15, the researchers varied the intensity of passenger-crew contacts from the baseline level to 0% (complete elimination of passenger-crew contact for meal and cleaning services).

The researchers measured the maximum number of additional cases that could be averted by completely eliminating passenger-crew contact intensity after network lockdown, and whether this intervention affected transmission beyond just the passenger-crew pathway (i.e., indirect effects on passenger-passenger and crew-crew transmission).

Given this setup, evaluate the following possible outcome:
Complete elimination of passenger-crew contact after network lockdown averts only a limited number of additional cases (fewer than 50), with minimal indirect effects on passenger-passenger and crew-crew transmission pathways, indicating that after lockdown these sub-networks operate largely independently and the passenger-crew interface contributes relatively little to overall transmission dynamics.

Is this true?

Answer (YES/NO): NO